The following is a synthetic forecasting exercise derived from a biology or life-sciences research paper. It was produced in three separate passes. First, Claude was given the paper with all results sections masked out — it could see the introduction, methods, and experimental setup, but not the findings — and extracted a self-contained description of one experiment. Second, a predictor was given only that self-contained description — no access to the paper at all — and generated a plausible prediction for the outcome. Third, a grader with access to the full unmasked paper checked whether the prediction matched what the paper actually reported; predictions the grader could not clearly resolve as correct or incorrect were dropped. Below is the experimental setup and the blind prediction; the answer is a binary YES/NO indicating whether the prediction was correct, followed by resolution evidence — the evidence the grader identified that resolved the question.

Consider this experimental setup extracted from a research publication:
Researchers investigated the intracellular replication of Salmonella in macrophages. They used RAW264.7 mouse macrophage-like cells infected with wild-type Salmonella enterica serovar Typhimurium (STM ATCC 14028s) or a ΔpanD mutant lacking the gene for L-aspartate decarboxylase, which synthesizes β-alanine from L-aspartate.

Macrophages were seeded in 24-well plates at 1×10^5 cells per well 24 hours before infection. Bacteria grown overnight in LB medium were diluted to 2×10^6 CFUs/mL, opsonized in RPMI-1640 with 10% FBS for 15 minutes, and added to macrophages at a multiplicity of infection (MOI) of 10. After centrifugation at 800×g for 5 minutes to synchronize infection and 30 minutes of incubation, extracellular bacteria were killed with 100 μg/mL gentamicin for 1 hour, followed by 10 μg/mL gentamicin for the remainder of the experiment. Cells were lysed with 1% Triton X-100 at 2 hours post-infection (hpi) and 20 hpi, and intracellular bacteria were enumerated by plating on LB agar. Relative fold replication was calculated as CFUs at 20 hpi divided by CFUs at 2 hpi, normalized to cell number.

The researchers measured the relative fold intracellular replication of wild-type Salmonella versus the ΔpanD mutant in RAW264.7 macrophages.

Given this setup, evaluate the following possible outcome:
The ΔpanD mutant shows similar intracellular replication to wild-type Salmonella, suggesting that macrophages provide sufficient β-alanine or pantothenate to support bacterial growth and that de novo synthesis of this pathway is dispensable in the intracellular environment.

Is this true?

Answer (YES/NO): NO